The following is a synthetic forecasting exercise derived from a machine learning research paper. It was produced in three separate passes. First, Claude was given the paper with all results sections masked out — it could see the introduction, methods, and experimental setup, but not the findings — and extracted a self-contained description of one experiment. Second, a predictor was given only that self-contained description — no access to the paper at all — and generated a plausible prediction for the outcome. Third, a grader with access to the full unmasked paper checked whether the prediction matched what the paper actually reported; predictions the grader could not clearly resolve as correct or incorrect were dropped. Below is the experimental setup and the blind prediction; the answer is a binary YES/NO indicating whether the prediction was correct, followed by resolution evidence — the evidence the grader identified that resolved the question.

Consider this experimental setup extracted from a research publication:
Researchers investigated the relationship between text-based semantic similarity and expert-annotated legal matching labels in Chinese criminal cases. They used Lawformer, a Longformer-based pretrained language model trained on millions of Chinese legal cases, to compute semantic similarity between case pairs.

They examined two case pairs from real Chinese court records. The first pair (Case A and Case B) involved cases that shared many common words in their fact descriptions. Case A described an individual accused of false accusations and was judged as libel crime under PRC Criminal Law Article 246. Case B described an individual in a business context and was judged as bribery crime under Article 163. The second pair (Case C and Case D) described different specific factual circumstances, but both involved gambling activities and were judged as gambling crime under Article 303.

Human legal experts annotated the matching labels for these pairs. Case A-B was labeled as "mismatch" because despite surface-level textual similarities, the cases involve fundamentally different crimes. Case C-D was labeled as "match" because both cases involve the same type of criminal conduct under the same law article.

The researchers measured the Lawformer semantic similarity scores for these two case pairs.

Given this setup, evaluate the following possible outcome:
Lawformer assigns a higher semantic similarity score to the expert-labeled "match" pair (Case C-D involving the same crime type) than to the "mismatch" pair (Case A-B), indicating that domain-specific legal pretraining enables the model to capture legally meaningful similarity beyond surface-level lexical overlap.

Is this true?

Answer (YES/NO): NO